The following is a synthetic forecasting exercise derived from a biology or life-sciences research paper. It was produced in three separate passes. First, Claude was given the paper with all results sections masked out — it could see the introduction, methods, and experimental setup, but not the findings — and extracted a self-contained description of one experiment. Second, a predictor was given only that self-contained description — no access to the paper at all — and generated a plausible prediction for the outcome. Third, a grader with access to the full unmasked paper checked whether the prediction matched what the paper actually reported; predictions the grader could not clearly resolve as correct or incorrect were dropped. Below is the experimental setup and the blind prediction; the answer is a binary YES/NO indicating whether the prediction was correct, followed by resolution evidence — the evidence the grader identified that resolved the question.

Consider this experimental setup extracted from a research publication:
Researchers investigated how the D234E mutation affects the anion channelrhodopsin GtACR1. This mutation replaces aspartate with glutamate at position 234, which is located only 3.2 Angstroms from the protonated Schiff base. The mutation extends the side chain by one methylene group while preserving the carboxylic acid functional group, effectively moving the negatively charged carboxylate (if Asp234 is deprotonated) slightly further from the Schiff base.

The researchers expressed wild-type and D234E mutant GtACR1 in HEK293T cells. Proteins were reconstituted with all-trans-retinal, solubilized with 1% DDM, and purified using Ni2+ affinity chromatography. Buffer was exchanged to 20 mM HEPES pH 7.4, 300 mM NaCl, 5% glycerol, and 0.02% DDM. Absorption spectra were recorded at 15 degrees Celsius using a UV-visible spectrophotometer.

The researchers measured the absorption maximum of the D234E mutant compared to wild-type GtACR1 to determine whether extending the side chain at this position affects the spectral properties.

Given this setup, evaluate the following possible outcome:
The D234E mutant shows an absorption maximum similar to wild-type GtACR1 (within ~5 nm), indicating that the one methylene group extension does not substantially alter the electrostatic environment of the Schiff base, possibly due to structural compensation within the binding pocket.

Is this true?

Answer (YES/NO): NO